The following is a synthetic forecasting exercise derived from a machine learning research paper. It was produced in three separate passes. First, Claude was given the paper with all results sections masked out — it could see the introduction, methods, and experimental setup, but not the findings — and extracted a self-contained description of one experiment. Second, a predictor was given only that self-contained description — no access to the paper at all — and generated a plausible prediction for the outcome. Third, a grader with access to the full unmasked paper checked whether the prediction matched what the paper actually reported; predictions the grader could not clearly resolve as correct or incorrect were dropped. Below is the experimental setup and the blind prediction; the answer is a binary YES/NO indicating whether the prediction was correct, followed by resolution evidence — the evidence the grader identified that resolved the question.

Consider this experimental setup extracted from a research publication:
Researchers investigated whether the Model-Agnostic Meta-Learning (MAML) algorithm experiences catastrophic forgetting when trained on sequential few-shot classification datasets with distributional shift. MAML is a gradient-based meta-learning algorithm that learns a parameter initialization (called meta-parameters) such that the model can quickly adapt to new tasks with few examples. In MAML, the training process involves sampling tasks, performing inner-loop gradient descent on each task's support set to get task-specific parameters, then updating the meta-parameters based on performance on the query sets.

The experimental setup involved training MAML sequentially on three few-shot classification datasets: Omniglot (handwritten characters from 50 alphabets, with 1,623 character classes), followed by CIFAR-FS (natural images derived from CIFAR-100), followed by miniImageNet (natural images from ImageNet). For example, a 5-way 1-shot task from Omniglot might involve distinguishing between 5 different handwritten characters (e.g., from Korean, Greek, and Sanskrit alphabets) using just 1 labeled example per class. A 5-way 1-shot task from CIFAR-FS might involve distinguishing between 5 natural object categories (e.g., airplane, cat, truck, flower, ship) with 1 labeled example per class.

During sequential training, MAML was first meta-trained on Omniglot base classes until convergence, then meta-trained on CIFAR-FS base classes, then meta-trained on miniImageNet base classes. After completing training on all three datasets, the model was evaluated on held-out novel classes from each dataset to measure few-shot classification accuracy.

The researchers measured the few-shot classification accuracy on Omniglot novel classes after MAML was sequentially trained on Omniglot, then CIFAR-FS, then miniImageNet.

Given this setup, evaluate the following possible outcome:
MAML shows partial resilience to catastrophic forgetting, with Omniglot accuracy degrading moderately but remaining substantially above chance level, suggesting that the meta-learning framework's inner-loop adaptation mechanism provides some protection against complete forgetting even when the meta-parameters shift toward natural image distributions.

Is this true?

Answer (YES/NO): NO